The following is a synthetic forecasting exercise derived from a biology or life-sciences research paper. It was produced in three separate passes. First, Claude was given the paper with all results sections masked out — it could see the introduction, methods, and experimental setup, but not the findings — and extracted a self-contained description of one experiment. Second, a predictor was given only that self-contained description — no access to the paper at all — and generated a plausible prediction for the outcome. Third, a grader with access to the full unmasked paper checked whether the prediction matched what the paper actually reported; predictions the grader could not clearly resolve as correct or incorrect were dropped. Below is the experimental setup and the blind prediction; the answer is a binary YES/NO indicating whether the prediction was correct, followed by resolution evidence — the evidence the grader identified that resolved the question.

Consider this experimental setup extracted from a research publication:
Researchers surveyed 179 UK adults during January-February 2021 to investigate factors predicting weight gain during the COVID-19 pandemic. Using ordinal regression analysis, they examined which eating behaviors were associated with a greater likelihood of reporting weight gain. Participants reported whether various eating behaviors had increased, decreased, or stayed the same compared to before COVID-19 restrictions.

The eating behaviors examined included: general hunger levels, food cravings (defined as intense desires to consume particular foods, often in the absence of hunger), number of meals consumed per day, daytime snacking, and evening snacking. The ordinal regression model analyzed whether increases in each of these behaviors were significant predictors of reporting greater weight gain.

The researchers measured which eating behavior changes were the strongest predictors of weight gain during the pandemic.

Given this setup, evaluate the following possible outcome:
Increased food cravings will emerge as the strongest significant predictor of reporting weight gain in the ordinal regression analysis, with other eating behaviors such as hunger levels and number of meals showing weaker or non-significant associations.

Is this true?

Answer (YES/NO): YES